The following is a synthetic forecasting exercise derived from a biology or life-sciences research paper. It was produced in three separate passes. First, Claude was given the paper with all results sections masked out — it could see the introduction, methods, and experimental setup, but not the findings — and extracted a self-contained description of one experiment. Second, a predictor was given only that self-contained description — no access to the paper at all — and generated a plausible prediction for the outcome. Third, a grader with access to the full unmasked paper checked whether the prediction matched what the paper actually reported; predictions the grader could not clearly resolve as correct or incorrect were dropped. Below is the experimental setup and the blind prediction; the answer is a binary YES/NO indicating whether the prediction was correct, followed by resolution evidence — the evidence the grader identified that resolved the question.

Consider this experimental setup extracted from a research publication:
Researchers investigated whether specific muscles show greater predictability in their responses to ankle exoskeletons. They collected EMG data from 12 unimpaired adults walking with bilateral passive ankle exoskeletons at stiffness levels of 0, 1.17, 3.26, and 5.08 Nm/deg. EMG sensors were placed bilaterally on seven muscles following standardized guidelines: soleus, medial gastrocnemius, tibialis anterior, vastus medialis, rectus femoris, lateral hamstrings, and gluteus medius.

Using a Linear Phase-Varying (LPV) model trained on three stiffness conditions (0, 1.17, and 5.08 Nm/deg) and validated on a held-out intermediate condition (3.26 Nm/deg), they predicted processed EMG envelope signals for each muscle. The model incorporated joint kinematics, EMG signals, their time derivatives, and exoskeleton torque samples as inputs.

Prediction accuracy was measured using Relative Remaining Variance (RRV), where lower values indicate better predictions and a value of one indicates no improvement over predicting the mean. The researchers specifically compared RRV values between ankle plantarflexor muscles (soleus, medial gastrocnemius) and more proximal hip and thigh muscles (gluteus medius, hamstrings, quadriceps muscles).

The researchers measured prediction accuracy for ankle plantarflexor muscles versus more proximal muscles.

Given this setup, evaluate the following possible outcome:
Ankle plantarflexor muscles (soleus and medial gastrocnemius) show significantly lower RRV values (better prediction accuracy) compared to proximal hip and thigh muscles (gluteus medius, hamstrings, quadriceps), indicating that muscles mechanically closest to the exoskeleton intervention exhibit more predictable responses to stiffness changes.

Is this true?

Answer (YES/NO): NO